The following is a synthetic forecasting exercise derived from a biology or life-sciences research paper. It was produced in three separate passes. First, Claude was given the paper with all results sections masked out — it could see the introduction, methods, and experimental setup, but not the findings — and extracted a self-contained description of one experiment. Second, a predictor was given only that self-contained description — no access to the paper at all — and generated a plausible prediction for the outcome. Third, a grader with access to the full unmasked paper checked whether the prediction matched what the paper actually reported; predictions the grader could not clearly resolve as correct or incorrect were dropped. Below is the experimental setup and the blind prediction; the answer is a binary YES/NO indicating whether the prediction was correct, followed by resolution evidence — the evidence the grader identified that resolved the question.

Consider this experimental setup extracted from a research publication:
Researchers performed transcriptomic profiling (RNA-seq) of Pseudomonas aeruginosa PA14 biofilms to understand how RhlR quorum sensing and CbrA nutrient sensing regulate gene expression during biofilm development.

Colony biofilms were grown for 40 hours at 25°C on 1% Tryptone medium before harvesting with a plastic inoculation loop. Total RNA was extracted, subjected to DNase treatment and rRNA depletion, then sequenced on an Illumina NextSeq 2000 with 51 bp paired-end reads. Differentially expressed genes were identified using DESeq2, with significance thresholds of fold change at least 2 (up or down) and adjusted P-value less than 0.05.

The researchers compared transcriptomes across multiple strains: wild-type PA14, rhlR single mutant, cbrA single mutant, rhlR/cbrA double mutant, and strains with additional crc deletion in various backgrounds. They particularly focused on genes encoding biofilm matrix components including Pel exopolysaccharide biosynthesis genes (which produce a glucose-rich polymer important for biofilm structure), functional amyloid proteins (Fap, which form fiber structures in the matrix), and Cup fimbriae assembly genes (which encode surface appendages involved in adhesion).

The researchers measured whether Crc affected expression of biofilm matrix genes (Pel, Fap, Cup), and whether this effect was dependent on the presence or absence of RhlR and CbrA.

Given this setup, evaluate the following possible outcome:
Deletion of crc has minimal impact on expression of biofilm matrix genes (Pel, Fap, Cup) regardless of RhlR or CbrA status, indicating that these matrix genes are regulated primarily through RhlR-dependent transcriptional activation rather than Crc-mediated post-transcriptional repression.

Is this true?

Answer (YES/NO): NO